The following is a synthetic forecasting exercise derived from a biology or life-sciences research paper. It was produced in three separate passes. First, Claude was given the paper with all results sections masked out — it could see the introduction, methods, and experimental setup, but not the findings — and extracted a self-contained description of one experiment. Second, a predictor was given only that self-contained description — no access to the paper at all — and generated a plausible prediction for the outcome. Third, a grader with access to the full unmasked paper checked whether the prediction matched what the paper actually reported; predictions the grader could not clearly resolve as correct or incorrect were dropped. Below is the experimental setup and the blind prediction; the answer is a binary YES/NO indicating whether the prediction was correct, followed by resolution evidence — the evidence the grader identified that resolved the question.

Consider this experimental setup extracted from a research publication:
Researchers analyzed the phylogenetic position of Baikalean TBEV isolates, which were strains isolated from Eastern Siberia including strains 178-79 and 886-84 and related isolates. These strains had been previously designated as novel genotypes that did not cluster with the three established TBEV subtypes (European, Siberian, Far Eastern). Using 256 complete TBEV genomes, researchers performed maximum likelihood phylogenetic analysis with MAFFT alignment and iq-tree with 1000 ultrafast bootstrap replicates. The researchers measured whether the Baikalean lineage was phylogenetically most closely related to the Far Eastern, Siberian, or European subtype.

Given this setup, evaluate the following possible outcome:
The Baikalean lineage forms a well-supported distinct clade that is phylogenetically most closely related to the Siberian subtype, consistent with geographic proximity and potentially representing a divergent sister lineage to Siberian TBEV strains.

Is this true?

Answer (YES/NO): NO